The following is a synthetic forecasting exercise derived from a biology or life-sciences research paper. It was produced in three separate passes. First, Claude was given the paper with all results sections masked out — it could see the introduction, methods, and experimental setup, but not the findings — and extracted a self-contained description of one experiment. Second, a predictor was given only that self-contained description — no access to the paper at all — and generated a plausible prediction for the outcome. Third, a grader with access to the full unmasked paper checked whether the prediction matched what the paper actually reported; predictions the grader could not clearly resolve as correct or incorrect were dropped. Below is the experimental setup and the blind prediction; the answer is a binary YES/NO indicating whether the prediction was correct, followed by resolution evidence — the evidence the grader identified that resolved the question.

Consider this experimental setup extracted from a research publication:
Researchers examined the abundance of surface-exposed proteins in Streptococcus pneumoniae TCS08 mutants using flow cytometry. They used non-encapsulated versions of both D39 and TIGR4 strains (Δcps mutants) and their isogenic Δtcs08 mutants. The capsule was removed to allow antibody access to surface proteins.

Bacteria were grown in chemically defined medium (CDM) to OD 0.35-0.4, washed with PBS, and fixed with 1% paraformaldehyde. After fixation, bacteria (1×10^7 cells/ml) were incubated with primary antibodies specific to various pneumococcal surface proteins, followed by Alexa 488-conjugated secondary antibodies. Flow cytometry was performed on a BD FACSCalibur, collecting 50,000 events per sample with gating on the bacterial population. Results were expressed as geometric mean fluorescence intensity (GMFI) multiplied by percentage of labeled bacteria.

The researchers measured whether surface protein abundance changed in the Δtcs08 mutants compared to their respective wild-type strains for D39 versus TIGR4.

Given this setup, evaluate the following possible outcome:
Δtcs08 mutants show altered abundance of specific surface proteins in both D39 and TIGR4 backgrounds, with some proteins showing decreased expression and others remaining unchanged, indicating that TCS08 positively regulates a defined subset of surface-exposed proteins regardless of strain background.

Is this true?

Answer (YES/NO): NO